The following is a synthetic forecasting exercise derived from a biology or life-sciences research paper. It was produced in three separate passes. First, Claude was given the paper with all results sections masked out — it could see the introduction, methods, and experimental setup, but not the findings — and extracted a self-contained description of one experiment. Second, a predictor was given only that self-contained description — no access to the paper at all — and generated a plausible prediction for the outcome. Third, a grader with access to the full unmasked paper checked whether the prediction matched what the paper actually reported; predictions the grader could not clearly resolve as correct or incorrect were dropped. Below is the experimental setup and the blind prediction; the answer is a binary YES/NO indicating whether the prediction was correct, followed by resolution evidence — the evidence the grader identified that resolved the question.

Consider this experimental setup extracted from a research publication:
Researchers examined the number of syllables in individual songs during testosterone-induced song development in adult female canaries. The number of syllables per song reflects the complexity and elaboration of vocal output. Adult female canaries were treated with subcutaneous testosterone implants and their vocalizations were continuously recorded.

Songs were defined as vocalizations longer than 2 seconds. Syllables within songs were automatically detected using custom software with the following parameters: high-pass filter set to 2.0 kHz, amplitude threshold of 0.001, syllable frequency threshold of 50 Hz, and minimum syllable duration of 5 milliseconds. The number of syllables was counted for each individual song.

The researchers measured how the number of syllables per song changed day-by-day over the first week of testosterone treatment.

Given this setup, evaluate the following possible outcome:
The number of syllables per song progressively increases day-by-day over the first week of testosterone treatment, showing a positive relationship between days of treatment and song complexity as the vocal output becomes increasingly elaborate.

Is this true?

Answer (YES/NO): YES